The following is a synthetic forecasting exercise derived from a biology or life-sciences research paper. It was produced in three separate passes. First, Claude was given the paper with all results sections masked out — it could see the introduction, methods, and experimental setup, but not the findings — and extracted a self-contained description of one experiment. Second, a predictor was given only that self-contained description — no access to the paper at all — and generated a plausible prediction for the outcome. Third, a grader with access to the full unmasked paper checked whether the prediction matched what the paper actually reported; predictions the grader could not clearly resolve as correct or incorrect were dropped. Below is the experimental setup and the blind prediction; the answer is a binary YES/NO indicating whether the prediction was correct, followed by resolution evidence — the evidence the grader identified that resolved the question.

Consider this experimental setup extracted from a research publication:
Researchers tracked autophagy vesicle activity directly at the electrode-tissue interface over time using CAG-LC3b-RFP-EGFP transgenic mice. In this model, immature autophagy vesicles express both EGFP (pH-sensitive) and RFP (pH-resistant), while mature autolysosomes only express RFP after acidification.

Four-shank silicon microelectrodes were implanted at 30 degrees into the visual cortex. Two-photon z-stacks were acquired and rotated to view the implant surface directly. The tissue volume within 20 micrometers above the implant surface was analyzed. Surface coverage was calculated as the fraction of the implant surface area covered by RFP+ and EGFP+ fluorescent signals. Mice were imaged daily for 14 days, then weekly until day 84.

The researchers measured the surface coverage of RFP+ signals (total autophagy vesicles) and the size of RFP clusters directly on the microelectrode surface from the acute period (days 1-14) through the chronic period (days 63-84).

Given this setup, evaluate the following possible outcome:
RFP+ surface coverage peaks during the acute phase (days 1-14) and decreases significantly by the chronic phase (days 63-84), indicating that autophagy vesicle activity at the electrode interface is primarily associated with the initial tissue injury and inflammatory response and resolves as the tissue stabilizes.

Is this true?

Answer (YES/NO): NO